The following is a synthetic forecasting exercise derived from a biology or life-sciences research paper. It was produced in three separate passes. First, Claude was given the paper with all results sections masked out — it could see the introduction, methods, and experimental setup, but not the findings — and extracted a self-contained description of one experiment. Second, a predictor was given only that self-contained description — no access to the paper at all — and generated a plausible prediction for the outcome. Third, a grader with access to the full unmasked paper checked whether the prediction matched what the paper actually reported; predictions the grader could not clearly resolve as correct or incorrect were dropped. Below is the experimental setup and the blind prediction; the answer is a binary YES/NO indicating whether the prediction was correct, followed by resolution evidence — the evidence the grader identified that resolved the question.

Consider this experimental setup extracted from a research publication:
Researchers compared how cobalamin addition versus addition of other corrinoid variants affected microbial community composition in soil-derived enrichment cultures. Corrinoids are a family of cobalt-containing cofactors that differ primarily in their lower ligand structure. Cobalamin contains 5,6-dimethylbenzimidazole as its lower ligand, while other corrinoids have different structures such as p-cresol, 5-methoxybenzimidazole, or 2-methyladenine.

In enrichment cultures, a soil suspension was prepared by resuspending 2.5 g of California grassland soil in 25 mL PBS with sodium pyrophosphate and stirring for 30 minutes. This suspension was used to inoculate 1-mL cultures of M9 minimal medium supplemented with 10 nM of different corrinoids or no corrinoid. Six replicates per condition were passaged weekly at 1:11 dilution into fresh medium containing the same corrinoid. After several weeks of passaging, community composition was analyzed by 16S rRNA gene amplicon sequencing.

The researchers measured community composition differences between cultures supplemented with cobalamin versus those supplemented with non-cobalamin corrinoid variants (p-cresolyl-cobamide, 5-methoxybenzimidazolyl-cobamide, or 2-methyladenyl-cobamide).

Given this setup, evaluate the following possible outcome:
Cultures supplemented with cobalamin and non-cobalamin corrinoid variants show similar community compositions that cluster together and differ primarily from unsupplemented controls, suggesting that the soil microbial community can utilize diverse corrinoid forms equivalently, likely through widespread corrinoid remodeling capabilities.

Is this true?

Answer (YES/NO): NO